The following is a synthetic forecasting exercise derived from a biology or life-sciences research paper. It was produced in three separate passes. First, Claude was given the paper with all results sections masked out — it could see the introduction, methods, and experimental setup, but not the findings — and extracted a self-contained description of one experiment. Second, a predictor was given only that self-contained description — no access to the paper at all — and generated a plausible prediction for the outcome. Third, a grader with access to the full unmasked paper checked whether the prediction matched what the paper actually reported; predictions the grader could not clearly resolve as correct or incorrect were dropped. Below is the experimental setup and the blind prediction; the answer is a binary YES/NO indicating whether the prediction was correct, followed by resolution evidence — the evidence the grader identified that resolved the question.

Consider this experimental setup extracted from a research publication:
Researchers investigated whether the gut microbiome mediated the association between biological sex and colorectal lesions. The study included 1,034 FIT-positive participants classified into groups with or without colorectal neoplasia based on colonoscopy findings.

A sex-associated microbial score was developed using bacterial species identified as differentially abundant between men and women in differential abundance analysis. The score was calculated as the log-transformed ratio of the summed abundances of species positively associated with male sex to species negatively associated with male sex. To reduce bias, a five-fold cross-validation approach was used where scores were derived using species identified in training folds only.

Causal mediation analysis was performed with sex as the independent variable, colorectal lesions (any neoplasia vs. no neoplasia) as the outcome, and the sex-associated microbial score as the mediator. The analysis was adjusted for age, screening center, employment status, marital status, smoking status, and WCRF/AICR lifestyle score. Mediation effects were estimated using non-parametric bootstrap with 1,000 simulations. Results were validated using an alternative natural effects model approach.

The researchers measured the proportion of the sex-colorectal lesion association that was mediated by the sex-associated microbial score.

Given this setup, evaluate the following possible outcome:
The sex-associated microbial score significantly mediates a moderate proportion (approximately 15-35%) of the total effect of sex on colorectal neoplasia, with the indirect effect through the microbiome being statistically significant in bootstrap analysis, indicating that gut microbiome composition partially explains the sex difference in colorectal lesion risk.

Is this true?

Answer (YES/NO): NO